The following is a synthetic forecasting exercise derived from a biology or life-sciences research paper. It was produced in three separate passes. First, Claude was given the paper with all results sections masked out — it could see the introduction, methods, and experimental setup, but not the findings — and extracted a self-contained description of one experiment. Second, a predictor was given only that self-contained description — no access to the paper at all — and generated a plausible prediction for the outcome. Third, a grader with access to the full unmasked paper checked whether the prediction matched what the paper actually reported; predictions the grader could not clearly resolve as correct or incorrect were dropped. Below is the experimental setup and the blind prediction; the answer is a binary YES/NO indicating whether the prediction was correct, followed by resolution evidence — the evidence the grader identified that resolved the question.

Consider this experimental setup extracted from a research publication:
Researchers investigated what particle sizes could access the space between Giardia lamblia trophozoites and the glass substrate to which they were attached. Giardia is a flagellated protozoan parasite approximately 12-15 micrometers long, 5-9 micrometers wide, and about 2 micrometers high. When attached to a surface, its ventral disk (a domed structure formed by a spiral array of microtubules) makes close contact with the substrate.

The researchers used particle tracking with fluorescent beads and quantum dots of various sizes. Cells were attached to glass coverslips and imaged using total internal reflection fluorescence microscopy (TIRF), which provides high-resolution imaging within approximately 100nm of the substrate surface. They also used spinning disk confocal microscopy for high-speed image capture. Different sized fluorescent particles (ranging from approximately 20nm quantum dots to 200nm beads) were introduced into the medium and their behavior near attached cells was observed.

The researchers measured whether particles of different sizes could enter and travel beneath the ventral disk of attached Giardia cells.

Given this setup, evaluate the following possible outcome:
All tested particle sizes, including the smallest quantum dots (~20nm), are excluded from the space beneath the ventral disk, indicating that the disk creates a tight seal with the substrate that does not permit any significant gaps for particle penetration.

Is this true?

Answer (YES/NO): NO